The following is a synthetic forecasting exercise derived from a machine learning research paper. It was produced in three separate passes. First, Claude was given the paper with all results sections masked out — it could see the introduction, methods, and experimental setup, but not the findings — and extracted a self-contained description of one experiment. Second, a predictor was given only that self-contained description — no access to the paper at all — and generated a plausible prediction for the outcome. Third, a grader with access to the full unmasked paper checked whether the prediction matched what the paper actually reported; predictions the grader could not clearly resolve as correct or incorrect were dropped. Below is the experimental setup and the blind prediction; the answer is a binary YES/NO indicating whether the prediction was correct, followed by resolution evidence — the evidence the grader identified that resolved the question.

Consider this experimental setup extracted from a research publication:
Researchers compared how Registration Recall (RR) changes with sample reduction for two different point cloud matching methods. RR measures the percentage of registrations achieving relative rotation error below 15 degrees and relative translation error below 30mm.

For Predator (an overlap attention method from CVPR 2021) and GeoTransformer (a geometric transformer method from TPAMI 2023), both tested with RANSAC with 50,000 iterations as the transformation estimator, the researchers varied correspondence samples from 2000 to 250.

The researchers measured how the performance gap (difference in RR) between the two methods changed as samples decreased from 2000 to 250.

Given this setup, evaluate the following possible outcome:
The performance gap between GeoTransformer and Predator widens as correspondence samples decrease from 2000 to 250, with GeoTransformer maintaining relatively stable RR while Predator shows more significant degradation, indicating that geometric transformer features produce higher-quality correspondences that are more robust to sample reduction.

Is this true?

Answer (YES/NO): YES